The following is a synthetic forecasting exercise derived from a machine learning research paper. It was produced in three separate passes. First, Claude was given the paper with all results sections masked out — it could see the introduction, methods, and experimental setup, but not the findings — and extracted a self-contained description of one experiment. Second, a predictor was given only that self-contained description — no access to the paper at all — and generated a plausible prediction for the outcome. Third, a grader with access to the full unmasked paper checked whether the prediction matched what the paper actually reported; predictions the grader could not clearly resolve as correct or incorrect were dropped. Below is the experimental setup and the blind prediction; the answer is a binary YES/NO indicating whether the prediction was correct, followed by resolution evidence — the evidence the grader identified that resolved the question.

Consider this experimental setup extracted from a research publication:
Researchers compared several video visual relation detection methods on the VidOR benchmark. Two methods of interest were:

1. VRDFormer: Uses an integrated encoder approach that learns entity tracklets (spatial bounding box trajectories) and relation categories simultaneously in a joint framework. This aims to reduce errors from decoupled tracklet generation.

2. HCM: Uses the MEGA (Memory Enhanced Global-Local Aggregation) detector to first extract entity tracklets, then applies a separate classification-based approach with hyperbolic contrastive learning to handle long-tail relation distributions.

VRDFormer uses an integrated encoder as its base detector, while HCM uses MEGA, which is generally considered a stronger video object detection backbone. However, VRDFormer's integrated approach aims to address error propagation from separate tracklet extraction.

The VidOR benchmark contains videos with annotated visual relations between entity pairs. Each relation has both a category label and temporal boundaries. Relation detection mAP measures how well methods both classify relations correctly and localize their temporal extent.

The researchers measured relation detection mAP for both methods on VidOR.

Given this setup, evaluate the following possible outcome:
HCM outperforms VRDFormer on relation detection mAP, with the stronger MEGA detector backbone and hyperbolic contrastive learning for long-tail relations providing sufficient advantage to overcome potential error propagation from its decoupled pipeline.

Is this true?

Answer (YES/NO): NO